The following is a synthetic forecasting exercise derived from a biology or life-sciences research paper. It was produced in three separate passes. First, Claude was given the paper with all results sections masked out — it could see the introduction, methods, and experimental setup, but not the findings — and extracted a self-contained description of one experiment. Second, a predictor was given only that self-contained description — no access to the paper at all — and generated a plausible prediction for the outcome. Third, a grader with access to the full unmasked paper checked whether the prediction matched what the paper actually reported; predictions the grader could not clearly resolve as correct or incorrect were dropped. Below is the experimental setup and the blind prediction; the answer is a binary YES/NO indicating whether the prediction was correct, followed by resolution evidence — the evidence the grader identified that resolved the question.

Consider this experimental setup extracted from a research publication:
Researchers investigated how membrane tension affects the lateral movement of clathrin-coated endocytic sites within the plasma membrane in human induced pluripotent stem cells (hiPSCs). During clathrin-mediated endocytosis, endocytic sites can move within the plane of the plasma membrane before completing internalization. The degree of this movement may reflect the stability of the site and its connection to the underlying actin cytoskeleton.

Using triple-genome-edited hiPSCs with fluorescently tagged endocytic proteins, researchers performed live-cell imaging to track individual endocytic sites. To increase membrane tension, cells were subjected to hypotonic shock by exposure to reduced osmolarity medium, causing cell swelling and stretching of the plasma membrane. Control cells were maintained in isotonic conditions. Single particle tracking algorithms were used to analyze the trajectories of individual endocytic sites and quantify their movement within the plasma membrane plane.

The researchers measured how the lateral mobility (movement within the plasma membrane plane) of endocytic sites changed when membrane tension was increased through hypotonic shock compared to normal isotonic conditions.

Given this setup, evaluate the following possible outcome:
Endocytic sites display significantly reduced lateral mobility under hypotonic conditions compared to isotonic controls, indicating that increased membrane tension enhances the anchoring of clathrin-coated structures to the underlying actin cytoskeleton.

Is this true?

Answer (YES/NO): YES